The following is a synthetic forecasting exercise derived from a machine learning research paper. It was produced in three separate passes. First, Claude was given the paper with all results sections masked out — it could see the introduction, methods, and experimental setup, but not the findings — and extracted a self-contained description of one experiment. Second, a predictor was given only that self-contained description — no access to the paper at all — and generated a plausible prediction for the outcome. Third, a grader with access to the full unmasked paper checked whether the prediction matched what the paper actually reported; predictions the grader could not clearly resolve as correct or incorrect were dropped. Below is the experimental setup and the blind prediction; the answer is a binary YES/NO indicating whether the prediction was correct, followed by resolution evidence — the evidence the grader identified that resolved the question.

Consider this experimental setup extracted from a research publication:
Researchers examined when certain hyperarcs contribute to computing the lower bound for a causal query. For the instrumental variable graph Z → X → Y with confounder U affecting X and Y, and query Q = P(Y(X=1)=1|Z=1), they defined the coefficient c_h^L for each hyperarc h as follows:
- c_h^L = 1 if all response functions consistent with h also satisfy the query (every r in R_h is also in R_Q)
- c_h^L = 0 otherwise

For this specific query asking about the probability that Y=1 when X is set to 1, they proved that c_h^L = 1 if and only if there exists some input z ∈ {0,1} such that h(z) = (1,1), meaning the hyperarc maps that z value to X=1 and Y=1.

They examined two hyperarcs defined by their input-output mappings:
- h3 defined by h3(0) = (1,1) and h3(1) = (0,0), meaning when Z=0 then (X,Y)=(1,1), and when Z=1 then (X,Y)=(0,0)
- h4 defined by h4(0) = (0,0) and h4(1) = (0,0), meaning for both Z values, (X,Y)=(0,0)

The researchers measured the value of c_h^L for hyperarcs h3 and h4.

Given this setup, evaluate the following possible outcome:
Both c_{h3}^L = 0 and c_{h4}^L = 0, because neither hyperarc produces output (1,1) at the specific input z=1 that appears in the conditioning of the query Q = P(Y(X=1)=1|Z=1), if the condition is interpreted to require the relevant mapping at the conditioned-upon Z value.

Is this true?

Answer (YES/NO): NO